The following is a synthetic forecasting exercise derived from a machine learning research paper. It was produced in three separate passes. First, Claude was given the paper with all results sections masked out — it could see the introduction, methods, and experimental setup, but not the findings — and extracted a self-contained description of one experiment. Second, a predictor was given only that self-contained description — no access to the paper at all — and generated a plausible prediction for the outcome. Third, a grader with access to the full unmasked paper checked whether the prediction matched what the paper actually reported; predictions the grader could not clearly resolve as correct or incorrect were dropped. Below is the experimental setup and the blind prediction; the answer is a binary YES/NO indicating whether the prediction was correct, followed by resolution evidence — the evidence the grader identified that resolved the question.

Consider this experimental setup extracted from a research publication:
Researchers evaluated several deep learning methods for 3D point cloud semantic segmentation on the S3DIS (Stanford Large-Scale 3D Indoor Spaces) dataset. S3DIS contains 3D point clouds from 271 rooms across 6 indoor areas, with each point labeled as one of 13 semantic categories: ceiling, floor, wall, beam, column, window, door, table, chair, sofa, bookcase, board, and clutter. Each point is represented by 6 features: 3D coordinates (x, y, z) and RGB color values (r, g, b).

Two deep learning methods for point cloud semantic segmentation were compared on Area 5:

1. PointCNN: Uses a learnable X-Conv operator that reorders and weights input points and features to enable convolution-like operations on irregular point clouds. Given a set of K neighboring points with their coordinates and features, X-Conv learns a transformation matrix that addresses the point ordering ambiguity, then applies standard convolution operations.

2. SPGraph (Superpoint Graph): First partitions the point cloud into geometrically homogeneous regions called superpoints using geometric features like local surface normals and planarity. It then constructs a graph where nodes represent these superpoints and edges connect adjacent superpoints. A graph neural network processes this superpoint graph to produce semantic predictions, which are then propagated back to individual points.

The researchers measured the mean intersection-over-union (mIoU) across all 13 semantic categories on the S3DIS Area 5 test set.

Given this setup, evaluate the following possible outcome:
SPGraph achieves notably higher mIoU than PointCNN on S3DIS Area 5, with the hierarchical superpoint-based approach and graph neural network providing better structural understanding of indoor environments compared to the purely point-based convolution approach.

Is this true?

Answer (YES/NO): NO